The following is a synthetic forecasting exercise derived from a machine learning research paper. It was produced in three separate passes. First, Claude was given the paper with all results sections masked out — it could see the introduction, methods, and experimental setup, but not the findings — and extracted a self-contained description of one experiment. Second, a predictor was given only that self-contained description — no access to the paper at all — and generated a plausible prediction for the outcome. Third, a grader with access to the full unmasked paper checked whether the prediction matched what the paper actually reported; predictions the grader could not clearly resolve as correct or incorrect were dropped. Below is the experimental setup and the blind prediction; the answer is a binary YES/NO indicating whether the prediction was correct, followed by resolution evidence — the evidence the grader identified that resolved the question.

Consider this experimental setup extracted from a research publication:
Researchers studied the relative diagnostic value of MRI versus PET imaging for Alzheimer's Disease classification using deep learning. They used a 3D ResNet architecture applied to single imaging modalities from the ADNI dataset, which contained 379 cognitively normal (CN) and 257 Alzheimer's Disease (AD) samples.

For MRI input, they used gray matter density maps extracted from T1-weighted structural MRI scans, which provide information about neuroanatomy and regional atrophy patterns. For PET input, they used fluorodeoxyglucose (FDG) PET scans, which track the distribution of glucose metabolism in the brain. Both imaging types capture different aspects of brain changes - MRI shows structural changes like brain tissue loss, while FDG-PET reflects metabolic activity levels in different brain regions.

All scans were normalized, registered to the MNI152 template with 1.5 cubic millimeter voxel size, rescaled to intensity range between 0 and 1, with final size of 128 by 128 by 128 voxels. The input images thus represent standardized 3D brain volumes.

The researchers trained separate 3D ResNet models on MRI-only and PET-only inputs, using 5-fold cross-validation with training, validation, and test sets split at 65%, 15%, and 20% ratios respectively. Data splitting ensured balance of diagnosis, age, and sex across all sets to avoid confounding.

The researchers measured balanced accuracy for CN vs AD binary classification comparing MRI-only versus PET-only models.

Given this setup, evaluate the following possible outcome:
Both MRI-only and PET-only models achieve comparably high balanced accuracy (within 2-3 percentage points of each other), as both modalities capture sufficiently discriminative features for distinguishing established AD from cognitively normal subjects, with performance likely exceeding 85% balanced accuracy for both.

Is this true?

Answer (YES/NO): YES